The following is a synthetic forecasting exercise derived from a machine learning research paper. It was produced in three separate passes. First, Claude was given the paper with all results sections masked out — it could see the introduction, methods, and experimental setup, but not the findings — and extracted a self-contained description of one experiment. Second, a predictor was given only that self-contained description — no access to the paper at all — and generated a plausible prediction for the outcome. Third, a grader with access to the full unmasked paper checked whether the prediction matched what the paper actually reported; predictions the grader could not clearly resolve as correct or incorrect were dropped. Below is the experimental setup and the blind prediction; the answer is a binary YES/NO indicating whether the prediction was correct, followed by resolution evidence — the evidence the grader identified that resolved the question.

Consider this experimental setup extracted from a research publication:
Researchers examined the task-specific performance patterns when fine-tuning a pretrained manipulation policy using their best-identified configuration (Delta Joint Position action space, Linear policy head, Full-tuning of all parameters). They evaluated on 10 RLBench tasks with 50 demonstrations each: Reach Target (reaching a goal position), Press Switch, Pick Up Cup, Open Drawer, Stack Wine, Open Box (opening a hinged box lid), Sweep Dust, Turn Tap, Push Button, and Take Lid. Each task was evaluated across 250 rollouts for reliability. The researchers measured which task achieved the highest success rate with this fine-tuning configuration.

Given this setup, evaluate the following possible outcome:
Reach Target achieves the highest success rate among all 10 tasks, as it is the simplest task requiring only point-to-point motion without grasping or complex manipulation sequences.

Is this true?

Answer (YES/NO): NO